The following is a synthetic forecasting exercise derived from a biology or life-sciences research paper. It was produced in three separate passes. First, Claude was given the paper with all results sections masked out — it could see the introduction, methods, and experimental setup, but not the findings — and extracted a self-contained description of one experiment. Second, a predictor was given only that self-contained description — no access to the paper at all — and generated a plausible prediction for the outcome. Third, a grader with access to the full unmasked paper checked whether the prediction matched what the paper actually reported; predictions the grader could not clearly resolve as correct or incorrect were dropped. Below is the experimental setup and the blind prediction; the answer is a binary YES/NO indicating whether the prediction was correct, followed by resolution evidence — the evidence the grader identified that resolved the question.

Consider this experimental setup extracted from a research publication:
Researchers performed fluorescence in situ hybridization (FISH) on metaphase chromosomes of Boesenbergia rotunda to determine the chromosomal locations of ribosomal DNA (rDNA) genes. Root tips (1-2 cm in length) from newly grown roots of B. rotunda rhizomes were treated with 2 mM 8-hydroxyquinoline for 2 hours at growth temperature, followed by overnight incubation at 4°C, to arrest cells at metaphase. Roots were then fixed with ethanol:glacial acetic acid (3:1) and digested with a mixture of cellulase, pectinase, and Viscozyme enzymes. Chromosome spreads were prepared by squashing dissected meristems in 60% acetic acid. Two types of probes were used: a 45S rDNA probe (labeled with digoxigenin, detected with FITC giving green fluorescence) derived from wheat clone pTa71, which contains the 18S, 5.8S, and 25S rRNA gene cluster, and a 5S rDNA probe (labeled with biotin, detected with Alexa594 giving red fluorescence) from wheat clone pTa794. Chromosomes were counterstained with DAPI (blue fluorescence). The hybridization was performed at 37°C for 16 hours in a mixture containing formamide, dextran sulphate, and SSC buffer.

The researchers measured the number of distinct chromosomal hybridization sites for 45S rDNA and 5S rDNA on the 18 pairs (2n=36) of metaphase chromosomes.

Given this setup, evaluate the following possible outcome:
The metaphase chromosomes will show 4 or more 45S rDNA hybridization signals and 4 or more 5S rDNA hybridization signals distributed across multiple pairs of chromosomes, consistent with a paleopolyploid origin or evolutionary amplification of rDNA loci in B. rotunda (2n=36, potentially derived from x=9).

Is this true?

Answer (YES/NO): NO